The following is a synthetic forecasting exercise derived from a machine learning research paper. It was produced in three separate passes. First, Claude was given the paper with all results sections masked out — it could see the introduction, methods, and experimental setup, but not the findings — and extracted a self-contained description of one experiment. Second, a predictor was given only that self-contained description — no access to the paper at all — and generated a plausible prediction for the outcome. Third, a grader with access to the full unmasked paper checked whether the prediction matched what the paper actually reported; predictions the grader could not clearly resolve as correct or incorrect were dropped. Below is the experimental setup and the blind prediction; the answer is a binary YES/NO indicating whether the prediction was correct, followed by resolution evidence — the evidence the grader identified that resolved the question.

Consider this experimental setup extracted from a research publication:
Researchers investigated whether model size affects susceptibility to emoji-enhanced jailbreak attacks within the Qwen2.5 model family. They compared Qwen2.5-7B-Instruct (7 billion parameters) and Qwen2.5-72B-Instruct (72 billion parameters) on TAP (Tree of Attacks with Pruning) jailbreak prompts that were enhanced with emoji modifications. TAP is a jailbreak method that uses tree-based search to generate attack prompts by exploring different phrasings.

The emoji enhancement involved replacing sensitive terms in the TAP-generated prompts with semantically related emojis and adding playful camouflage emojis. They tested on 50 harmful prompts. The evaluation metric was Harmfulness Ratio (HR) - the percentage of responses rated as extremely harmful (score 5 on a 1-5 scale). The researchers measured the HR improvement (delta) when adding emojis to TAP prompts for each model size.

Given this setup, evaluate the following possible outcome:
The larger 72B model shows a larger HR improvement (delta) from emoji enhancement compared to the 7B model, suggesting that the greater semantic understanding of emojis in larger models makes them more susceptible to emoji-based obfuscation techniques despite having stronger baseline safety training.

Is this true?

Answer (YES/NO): NO